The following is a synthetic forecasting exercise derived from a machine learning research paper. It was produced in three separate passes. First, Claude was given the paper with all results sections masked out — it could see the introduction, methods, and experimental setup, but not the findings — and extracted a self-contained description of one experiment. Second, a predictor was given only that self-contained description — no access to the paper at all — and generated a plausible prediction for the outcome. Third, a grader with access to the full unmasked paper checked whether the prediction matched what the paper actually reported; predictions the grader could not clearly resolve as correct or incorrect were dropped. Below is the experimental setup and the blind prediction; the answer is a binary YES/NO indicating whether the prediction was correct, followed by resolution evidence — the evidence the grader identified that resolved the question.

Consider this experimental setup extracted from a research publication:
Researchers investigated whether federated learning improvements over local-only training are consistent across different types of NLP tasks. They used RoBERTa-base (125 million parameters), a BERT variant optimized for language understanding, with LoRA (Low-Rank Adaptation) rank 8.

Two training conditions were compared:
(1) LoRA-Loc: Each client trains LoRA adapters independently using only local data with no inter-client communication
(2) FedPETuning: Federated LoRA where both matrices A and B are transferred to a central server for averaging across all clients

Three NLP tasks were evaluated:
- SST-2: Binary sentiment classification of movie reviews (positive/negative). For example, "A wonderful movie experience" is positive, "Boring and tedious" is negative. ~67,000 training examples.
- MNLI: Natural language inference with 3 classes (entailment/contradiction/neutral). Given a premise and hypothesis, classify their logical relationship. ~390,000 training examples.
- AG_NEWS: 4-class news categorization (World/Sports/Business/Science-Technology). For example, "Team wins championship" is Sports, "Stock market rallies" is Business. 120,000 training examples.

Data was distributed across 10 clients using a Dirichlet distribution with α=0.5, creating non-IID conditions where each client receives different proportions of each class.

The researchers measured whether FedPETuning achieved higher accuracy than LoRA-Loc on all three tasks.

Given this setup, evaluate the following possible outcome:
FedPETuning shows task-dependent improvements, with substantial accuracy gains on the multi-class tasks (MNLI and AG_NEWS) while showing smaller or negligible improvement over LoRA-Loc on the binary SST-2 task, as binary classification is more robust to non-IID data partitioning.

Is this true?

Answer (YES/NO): NO